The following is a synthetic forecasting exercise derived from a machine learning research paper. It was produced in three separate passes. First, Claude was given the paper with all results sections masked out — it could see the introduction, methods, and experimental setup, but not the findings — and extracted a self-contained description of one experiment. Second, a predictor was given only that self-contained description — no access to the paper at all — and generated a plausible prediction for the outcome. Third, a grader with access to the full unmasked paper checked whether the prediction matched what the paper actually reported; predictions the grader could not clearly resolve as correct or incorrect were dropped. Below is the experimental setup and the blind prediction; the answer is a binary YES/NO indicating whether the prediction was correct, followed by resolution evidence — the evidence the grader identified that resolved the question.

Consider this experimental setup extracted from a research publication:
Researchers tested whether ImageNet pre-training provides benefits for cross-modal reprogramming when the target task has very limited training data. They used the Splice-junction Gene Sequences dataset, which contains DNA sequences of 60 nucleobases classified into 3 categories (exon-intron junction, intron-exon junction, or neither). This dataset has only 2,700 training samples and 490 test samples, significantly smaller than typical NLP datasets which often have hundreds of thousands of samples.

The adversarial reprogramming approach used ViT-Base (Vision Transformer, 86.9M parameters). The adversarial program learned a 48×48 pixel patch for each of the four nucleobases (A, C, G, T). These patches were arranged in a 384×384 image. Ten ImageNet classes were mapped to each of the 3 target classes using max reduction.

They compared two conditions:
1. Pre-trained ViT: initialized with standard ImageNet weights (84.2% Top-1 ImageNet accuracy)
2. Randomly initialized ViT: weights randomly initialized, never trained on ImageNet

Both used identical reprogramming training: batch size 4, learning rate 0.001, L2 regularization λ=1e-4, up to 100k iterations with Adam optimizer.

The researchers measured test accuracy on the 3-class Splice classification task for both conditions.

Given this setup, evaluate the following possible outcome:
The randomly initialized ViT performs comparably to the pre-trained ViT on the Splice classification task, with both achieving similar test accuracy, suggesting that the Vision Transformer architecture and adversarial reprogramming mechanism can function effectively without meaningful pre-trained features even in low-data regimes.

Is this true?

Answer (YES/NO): NO